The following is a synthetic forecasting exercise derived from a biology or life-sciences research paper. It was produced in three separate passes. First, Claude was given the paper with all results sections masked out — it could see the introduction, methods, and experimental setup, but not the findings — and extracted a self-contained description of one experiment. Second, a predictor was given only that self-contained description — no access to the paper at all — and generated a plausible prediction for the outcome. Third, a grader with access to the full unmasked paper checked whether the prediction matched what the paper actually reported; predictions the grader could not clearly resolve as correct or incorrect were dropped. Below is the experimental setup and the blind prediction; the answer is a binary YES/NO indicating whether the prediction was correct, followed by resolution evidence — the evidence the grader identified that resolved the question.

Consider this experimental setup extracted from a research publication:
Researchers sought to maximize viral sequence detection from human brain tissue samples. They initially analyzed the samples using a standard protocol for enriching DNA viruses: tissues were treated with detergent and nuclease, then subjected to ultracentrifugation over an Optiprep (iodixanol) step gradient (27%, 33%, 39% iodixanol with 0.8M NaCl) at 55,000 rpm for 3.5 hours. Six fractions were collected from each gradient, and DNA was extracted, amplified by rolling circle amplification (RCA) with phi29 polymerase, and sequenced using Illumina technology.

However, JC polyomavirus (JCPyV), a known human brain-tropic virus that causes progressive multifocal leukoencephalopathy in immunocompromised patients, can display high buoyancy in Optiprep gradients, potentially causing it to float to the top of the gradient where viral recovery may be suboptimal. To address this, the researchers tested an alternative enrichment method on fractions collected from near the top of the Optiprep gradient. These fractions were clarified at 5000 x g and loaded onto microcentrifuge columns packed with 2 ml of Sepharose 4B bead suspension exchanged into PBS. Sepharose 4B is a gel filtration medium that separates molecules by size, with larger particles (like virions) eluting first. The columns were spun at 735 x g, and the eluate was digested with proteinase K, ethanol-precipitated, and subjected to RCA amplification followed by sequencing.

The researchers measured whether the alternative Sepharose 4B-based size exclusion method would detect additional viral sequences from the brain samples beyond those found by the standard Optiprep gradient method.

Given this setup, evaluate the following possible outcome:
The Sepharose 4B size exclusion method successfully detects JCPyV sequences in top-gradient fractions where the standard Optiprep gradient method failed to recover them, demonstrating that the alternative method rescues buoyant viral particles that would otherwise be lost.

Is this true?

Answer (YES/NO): NO